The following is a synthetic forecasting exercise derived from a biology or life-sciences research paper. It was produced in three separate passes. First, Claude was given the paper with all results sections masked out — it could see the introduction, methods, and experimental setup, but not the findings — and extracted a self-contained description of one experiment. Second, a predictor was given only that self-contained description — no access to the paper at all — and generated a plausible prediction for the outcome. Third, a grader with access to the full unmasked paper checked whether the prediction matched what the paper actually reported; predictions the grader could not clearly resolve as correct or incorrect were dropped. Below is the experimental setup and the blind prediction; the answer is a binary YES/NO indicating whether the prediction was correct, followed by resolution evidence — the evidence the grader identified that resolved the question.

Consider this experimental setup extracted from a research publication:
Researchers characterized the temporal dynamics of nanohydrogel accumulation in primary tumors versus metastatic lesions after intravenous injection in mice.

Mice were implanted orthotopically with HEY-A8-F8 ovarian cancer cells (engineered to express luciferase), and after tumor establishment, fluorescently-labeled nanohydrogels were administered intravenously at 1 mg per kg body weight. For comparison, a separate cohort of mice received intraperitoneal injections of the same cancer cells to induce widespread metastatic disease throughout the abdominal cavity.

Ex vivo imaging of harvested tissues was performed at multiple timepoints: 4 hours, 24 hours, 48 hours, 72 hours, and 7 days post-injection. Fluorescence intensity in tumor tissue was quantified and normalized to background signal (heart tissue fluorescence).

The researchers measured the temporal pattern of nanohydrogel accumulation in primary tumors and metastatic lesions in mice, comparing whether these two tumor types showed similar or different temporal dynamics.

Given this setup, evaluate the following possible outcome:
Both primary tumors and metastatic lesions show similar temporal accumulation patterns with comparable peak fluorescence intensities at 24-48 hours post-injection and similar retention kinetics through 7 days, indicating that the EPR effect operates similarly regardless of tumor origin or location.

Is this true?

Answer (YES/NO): NO